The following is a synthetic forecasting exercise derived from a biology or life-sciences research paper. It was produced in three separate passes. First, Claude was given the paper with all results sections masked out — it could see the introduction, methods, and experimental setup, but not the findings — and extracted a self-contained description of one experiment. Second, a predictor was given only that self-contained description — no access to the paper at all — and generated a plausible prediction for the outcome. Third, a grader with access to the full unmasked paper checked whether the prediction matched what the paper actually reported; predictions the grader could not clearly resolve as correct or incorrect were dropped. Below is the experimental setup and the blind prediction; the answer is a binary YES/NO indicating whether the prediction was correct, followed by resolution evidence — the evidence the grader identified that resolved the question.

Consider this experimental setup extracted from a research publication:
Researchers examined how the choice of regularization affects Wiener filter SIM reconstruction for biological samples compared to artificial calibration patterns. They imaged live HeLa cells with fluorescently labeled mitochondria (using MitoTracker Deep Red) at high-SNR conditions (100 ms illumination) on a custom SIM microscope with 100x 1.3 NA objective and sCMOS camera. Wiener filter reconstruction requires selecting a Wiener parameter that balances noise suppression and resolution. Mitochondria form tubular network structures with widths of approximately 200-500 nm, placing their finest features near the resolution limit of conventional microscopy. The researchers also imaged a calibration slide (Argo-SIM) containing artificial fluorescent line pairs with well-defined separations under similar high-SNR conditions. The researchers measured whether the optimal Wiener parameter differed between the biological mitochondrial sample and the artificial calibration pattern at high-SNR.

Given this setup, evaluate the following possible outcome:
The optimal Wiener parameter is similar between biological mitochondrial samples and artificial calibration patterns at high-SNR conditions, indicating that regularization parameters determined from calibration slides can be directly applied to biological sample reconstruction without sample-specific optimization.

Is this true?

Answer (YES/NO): YES